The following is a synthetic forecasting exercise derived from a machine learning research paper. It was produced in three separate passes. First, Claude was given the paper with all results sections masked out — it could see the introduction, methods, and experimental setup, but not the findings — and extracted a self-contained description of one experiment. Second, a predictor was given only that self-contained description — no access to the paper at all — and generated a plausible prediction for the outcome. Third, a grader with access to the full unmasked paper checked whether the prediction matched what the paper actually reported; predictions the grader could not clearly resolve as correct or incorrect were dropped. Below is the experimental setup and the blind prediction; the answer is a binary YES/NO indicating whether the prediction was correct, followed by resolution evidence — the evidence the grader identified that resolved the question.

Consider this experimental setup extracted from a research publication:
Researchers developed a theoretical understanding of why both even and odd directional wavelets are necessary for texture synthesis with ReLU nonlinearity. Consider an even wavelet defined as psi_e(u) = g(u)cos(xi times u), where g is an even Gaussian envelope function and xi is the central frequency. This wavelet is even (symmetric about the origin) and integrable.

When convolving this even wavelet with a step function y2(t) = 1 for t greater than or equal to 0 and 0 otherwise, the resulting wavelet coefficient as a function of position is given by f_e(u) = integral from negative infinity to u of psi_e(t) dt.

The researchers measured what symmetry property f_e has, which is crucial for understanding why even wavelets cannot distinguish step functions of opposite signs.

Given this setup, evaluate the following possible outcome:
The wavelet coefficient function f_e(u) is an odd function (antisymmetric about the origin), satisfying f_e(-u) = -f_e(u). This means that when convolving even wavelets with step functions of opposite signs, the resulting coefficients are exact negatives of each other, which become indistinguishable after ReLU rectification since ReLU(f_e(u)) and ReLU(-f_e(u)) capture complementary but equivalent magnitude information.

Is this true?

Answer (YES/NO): YES